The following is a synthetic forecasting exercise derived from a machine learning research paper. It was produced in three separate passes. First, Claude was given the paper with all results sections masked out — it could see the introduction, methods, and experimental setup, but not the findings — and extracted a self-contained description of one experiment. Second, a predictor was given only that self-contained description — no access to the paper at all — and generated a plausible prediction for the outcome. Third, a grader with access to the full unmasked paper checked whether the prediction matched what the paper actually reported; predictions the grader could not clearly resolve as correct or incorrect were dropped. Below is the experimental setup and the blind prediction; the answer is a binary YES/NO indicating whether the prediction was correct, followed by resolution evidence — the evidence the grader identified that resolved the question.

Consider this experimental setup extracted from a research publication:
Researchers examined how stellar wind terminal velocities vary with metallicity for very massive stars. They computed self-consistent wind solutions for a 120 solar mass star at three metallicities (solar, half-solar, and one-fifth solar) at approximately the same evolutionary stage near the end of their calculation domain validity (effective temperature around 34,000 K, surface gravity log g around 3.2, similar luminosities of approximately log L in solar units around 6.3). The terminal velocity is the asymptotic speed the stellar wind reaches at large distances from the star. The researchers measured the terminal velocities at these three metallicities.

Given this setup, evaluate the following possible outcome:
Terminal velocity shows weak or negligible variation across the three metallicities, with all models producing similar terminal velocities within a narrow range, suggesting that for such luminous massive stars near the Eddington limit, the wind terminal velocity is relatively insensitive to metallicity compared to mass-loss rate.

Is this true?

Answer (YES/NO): NO